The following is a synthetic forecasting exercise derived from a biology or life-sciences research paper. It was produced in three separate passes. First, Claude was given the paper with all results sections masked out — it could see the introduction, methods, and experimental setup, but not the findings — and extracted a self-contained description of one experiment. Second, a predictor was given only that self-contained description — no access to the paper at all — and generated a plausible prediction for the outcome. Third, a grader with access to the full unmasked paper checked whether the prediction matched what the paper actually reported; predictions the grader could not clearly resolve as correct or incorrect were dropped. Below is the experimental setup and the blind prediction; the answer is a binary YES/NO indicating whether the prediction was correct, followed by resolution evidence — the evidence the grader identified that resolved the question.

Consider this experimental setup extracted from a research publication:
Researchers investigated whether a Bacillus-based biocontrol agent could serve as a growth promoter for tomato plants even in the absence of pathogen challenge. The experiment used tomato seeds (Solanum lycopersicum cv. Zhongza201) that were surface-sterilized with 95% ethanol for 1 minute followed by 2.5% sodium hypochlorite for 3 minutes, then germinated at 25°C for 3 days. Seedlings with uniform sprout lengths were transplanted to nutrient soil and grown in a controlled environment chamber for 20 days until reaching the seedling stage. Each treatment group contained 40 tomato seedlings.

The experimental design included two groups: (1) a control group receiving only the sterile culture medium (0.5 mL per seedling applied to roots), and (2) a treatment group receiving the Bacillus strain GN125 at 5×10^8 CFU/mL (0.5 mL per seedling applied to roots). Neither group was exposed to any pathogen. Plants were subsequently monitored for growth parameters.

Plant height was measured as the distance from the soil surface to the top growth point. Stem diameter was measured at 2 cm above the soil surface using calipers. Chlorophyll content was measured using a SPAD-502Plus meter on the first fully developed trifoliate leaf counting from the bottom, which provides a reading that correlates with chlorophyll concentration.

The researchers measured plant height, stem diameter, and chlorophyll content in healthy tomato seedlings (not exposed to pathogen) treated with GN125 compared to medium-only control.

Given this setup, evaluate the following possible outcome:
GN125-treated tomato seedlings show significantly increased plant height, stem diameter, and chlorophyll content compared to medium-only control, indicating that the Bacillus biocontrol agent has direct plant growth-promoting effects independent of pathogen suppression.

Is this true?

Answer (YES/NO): YES